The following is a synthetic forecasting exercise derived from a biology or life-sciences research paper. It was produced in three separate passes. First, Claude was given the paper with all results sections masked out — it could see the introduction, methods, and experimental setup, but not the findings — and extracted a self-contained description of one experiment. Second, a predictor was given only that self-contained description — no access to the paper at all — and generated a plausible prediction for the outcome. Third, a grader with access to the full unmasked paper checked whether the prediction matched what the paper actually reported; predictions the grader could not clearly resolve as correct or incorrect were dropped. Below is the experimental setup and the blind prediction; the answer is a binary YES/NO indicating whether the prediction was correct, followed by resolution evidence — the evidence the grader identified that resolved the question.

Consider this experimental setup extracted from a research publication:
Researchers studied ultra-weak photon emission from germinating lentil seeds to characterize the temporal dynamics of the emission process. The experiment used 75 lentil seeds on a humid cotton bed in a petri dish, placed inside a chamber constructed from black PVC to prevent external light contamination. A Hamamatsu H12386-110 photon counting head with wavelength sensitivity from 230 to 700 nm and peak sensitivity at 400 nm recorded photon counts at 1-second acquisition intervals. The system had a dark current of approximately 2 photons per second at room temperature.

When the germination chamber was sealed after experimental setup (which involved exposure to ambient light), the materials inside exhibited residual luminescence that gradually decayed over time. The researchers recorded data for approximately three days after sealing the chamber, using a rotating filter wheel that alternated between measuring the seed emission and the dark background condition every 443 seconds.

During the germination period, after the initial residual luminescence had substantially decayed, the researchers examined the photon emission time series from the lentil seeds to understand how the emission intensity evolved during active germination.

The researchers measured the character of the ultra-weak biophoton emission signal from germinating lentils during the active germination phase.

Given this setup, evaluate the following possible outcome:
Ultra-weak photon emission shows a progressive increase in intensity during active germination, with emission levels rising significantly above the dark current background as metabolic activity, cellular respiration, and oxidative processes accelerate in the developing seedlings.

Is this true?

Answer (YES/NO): NO